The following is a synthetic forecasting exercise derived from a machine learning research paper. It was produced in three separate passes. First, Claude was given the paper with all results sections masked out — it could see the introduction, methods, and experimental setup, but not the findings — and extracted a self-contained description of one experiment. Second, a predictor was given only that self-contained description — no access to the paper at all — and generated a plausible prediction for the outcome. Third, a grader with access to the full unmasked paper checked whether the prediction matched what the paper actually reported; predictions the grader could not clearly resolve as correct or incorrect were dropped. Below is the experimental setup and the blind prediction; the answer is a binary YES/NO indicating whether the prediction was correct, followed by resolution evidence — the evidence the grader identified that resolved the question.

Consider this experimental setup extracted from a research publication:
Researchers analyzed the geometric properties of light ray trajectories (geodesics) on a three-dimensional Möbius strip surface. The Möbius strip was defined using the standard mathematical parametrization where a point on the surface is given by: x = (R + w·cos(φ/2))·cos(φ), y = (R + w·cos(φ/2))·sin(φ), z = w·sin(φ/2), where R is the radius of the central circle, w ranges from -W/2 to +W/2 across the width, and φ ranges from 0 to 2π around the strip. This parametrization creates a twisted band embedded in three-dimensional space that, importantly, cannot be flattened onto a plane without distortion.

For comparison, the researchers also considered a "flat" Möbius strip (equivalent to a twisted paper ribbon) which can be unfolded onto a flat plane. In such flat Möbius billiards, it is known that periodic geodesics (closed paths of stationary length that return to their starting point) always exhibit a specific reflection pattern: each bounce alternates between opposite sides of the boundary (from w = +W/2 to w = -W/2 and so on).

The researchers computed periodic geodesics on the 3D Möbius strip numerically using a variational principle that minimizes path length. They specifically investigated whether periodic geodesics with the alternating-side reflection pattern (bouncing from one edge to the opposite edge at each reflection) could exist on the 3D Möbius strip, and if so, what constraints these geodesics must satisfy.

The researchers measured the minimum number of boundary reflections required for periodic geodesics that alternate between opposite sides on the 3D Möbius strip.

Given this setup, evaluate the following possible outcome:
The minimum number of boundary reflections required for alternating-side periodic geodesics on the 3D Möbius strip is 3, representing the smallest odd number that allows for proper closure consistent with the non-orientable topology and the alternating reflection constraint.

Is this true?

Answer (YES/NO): NO